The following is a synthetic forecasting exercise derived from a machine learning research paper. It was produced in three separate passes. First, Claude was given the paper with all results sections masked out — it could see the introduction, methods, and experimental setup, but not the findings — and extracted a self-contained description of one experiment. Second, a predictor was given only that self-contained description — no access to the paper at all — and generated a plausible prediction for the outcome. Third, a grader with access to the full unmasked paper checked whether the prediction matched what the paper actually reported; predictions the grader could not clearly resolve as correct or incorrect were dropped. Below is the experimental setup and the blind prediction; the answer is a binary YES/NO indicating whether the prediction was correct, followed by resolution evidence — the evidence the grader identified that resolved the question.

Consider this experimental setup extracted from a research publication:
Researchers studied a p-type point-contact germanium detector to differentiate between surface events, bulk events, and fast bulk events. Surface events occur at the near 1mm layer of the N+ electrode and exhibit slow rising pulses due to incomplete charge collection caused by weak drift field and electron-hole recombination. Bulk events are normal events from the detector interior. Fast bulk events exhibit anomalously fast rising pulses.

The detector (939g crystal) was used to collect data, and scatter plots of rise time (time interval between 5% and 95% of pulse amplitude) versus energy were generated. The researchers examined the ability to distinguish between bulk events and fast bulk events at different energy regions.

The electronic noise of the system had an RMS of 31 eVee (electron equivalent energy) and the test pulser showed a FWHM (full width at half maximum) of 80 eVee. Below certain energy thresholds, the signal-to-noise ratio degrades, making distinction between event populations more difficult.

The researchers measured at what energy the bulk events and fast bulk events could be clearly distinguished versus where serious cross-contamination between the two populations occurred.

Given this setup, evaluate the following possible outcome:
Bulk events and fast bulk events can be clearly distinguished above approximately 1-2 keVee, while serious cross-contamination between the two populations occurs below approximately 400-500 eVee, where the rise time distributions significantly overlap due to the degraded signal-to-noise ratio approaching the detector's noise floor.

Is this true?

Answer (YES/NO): NO